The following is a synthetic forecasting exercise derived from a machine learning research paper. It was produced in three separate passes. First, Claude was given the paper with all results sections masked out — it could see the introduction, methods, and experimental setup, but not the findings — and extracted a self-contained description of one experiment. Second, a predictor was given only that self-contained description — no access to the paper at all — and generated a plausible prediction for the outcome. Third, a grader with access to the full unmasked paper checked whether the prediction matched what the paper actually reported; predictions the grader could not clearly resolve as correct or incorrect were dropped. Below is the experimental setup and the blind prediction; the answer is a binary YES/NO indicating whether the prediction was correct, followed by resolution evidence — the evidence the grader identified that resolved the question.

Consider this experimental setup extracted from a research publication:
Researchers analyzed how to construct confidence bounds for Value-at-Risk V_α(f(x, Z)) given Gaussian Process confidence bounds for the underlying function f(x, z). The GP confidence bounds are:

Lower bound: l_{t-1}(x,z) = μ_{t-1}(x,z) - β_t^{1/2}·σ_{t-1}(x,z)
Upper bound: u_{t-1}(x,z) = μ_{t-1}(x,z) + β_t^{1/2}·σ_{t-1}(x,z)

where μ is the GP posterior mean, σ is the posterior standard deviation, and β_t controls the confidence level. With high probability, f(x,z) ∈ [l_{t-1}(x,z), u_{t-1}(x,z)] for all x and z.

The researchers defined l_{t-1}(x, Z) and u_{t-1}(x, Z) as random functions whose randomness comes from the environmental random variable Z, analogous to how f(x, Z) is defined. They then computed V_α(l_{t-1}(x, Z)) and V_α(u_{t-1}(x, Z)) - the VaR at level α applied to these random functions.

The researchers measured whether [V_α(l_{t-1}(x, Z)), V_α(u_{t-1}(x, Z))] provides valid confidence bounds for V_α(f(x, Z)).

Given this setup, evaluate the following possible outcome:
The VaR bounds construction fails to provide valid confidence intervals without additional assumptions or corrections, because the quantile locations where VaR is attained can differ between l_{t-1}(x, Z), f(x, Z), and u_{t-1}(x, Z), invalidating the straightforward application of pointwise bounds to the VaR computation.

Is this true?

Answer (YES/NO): NO